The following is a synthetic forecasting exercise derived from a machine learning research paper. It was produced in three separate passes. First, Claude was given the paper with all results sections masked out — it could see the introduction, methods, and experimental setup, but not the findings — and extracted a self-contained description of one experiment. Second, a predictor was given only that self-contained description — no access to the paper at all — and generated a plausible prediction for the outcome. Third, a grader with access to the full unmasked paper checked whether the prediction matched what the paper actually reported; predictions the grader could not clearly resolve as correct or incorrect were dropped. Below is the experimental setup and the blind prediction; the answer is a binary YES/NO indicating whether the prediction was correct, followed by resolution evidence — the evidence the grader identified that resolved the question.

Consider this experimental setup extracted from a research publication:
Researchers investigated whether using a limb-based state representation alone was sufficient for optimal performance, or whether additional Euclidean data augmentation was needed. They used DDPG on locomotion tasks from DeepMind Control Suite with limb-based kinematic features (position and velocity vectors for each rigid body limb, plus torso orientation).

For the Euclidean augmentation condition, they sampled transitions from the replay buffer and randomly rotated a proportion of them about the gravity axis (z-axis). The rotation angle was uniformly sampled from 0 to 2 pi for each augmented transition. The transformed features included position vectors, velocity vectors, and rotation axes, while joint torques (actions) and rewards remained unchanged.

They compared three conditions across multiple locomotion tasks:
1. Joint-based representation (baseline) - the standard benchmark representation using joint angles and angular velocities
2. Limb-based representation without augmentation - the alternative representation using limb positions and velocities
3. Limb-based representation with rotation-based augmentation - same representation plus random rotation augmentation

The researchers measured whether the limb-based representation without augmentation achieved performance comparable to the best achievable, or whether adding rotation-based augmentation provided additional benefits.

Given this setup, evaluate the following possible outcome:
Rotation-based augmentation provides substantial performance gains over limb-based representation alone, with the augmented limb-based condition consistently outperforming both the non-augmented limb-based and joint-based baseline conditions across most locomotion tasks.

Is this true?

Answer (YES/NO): NO